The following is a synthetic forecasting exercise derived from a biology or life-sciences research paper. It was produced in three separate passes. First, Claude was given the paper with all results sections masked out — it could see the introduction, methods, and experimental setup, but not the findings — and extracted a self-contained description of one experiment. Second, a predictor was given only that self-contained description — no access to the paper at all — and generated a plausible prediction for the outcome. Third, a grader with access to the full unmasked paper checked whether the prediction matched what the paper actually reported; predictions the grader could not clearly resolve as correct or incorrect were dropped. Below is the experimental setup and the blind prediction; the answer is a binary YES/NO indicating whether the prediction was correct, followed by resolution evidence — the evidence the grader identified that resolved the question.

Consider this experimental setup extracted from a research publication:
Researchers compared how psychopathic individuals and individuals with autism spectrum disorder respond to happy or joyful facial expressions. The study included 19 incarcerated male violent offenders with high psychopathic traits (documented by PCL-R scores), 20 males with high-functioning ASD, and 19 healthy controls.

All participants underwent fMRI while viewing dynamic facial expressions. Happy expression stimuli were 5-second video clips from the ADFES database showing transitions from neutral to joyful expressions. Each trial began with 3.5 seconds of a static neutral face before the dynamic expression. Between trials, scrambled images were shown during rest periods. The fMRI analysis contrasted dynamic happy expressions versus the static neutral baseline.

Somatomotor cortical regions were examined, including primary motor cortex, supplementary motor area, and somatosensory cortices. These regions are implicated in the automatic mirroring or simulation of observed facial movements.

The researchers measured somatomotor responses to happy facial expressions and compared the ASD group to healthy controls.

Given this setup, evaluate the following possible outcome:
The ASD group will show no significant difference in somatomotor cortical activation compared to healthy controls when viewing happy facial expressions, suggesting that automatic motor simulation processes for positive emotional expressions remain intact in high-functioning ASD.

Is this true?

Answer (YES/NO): YES